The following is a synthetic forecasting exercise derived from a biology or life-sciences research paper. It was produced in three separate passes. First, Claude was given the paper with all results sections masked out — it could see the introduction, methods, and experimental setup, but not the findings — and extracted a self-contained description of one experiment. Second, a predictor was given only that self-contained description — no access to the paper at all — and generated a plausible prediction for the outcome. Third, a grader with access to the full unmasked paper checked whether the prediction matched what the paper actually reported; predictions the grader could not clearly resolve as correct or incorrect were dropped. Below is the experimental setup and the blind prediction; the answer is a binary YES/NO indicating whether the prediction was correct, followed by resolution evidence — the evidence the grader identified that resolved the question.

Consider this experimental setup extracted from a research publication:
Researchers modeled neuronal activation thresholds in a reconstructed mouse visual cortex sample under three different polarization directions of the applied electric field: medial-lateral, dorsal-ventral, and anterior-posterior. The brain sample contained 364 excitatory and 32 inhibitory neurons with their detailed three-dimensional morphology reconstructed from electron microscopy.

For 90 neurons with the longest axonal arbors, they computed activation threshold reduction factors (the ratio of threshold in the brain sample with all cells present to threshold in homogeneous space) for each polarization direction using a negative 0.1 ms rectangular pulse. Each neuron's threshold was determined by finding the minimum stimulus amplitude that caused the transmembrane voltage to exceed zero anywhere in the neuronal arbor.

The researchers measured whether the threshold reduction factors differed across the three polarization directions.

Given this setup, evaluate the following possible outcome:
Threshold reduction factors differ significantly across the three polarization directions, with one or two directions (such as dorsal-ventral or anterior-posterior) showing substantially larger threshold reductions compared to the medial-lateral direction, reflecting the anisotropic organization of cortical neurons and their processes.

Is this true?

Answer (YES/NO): YES